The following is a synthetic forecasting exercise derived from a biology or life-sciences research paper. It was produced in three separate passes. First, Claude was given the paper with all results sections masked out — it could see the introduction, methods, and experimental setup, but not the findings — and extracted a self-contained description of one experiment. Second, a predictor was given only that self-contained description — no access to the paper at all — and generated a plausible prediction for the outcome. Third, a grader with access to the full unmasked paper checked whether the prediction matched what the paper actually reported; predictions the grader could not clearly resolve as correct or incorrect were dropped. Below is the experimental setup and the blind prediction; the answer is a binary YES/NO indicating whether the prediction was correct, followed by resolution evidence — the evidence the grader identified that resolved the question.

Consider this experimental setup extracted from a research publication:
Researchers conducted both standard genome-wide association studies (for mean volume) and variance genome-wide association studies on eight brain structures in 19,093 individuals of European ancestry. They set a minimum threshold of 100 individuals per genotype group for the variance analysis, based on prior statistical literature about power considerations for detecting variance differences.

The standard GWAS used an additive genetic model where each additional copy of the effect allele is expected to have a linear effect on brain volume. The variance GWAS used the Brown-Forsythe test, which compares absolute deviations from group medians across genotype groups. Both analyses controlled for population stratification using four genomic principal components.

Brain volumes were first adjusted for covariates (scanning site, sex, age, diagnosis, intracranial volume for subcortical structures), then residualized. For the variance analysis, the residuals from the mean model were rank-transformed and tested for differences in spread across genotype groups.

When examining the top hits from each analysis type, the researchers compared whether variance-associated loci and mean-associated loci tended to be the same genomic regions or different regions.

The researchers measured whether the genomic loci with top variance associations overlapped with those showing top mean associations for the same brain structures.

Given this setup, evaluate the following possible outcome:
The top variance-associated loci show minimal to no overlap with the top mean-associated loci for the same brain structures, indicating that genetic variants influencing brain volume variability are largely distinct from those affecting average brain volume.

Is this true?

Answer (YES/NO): YES